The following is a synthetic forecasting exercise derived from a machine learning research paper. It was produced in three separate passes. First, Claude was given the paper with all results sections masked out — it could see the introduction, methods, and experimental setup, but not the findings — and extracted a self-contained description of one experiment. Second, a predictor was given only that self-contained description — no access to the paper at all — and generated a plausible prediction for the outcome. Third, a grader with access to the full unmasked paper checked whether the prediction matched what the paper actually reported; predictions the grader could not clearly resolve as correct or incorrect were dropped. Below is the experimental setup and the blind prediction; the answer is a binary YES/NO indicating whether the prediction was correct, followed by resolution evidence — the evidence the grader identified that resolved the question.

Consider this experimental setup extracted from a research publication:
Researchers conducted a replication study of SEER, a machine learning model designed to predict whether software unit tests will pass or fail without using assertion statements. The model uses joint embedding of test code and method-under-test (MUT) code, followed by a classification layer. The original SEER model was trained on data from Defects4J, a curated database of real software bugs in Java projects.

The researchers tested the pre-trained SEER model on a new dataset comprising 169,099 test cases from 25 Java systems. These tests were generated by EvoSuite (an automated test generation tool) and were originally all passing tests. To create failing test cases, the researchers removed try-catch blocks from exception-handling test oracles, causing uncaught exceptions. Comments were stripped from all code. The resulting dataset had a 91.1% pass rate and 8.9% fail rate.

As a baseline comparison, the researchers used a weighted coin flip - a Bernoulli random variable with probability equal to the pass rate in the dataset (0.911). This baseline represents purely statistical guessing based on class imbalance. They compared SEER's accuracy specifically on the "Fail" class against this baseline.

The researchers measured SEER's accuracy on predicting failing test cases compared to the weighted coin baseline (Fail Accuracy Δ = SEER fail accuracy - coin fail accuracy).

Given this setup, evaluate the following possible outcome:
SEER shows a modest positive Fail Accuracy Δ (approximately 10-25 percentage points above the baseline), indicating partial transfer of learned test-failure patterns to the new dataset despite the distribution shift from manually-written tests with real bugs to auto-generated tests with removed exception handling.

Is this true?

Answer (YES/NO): NO